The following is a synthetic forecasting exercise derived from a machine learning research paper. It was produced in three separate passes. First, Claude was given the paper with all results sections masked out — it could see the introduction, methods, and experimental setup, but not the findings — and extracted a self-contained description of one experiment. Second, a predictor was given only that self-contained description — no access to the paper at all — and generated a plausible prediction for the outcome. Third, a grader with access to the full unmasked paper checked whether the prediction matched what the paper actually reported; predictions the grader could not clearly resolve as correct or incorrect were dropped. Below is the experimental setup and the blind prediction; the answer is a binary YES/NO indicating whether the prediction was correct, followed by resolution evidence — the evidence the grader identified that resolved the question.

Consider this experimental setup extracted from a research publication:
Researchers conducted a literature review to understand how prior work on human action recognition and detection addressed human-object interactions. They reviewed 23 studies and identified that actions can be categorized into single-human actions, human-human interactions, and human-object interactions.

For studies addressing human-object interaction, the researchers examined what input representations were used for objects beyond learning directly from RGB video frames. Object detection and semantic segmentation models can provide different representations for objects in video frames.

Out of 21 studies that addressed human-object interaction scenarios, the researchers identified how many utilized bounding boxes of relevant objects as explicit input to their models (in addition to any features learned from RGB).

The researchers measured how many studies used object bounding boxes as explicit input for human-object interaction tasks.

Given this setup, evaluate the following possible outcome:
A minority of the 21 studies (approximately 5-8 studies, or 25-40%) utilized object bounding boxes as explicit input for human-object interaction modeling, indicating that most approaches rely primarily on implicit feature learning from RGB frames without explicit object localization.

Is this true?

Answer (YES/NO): NO